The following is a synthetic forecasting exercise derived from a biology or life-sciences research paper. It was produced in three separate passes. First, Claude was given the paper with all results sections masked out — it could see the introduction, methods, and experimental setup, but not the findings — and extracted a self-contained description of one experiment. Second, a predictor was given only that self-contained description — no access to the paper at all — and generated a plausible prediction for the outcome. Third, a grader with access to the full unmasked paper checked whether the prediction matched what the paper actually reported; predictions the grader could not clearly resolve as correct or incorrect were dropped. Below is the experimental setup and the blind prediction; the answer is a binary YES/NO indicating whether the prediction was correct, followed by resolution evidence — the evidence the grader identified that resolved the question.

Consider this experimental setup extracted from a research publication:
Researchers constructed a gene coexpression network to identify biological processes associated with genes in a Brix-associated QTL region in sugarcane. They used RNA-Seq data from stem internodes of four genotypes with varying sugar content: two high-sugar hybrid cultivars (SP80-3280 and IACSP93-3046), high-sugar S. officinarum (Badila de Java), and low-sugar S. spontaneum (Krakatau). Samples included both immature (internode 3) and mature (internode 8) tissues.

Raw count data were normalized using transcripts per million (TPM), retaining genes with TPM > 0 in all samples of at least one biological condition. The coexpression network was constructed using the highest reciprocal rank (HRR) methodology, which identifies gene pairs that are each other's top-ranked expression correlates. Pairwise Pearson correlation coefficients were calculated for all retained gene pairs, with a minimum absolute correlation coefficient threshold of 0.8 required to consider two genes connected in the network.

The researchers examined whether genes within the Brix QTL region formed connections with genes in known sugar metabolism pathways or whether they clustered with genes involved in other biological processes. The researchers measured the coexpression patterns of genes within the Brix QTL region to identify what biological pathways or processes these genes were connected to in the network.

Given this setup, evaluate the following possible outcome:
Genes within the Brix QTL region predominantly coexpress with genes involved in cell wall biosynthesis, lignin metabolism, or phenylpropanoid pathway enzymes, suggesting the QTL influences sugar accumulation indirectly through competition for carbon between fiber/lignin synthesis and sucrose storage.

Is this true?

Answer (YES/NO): NO